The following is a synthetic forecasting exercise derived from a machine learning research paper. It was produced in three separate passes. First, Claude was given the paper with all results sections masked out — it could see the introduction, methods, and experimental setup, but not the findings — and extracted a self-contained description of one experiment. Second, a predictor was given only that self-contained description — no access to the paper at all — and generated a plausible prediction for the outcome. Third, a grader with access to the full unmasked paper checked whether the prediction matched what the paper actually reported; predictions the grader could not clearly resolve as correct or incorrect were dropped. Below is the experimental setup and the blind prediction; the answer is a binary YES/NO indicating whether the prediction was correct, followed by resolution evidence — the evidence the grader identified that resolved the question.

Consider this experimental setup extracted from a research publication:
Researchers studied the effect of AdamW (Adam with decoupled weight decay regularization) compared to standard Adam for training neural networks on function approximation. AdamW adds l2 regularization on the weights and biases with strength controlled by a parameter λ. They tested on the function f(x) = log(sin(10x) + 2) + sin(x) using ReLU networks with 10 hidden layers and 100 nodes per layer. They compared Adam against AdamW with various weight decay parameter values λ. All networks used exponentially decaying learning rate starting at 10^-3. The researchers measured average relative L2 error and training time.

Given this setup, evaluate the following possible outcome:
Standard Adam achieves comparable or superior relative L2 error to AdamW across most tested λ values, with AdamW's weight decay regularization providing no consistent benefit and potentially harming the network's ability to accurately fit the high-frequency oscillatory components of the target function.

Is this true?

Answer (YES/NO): YES